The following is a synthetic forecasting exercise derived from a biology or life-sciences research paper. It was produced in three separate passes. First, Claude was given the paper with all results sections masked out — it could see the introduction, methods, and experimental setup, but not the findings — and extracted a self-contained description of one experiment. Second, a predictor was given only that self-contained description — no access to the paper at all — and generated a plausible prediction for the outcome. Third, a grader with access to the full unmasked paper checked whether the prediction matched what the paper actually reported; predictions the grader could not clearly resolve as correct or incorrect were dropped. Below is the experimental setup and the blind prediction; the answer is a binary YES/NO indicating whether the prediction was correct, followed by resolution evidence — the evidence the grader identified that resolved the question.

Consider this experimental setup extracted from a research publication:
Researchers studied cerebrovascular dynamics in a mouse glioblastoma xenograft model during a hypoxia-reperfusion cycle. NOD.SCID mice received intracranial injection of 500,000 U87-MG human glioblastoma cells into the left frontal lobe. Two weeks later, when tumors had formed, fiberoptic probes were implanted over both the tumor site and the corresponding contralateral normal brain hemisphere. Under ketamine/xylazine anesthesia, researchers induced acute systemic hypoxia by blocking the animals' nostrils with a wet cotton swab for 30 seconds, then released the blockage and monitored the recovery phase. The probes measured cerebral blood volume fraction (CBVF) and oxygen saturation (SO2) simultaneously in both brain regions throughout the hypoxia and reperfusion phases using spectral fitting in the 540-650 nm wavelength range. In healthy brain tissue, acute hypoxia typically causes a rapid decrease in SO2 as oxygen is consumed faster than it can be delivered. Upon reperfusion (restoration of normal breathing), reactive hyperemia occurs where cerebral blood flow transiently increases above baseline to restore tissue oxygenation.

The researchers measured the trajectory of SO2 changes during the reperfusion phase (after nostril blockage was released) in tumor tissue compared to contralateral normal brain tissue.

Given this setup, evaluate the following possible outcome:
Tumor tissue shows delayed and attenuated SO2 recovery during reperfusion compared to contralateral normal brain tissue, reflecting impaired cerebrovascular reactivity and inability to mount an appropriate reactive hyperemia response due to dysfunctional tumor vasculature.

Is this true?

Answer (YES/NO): YES